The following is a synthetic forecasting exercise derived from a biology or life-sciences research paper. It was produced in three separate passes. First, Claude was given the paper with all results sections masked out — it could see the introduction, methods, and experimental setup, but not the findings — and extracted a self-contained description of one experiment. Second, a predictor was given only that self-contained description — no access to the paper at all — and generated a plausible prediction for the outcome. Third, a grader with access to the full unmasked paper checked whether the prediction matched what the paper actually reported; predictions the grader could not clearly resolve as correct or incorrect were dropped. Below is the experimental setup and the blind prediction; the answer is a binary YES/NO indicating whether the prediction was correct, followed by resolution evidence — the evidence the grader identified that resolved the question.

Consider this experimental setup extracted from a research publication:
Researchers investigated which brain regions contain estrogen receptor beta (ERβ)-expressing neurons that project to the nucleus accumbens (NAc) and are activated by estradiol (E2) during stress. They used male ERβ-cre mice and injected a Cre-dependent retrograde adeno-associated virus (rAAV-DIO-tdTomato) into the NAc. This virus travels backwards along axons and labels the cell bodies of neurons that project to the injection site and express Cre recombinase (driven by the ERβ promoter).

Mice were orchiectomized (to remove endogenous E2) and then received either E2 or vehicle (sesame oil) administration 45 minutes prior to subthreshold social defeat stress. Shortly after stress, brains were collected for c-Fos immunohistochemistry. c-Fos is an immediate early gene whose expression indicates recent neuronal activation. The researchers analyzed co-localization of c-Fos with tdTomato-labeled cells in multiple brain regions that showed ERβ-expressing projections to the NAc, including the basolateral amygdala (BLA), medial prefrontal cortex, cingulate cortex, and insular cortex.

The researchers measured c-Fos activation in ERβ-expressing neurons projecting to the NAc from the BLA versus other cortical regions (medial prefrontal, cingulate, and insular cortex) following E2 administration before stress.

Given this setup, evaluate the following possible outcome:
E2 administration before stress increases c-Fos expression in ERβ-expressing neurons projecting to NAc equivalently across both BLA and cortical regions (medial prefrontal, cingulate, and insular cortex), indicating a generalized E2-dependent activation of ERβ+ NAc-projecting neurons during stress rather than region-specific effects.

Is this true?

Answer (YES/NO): NO